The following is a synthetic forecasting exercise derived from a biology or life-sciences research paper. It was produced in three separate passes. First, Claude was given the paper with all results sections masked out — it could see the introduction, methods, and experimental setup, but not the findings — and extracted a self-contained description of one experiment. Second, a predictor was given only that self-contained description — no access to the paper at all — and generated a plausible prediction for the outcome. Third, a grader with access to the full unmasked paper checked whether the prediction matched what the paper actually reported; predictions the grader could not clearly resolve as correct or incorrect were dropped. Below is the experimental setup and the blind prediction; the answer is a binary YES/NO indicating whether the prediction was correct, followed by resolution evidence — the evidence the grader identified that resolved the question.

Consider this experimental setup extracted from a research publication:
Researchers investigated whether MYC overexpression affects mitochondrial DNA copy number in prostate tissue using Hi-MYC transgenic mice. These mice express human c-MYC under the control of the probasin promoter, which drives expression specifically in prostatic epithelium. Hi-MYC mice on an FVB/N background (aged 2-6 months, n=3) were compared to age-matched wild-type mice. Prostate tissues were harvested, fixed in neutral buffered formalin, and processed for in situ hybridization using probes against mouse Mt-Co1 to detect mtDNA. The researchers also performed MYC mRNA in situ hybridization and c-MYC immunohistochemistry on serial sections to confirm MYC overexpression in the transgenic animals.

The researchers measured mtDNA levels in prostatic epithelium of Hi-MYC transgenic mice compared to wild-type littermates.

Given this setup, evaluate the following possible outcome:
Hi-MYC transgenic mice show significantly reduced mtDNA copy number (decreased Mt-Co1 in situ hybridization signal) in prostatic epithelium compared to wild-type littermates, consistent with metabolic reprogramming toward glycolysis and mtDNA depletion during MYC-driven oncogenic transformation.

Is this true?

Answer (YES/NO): NO